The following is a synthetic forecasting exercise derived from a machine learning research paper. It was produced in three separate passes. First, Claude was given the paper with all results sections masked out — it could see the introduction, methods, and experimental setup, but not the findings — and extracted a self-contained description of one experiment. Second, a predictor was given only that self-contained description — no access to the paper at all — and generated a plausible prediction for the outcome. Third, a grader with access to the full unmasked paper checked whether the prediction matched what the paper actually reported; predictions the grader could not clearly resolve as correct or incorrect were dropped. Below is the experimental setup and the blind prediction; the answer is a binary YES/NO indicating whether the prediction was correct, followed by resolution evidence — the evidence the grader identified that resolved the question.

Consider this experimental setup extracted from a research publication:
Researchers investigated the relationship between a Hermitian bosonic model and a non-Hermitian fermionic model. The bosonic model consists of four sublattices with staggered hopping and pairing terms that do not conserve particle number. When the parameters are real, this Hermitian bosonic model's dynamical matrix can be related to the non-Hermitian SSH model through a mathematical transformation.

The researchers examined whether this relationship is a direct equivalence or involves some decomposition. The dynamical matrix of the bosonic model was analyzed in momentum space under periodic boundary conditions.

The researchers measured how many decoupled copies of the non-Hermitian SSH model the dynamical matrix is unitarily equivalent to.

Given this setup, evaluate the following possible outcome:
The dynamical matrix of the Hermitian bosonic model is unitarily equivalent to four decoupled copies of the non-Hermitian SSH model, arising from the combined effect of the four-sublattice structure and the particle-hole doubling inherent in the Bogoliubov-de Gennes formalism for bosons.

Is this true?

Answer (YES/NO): YES